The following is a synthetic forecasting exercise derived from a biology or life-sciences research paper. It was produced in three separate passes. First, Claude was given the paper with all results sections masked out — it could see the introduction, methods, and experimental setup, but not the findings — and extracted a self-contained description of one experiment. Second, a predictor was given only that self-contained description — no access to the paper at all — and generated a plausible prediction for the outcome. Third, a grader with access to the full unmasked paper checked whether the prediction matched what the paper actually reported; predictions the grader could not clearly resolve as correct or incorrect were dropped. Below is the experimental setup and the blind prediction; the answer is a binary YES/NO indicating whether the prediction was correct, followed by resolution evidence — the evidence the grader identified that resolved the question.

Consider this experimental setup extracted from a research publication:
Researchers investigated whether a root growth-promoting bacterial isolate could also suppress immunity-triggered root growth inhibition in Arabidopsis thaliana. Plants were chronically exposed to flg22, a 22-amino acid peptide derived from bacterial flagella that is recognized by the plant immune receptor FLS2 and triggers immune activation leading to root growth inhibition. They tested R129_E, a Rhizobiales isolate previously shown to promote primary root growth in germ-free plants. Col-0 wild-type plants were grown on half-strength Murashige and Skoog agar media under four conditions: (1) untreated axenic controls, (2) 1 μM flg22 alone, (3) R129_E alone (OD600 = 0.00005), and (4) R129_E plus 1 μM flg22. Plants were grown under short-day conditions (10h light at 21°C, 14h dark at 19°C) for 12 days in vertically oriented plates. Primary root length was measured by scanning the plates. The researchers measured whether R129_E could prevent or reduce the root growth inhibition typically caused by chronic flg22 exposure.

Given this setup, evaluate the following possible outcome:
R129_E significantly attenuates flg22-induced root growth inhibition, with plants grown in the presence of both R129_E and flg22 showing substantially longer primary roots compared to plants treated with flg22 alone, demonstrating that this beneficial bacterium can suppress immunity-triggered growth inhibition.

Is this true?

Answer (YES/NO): YES